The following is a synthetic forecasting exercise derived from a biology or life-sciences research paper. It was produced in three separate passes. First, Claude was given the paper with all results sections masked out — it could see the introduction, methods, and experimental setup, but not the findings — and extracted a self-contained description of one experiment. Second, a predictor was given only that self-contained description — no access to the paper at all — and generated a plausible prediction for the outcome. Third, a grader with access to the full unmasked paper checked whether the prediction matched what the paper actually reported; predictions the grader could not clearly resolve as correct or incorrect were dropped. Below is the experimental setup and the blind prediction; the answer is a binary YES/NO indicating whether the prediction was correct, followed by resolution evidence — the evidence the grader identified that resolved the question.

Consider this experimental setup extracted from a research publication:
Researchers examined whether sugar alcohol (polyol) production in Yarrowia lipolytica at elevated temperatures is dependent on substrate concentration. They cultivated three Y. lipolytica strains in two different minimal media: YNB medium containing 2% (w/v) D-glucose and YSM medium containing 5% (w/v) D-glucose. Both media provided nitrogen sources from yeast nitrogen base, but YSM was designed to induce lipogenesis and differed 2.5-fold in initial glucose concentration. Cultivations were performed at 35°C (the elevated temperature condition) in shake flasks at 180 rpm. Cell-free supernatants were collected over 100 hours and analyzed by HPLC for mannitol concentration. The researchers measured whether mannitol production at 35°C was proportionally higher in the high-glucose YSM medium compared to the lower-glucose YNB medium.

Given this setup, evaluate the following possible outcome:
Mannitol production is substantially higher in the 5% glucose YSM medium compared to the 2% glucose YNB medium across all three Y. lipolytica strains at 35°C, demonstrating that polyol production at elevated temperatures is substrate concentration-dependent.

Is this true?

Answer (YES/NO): NO